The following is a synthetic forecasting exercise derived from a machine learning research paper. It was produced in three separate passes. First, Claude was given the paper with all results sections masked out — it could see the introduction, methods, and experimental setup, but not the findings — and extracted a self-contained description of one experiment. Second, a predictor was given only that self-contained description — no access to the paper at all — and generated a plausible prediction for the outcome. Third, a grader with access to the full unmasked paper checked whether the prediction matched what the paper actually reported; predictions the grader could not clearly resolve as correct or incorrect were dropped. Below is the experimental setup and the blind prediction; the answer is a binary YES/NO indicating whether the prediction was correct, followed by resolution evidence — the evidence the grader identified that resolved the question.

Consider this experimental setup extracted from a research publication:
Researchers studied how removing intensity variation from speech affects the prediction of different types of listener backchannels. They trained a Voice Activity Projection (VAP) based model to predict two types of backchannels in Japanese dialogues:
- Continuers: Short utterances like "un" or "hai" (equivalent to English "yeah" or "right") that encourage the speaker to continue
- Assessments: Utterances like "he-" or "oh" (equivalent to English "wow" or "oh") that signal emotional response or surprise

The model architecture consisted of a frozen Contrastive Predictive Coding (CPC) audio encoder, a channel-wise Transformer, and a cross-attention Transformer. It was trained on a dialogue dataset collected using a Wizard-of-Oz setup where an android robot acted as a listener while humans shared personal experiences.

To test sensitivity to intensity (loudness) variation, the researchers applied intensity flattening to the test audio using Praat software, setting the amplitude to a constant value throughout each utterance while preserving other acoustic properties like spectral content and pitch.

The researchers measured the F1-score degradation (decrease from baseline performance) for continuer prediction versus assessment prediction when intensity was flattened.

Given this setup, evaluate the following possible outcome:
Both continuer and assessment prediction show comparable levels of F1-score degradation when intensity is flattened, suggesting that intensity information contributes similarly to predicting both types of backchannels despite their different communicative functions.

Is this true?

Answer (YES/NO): YES